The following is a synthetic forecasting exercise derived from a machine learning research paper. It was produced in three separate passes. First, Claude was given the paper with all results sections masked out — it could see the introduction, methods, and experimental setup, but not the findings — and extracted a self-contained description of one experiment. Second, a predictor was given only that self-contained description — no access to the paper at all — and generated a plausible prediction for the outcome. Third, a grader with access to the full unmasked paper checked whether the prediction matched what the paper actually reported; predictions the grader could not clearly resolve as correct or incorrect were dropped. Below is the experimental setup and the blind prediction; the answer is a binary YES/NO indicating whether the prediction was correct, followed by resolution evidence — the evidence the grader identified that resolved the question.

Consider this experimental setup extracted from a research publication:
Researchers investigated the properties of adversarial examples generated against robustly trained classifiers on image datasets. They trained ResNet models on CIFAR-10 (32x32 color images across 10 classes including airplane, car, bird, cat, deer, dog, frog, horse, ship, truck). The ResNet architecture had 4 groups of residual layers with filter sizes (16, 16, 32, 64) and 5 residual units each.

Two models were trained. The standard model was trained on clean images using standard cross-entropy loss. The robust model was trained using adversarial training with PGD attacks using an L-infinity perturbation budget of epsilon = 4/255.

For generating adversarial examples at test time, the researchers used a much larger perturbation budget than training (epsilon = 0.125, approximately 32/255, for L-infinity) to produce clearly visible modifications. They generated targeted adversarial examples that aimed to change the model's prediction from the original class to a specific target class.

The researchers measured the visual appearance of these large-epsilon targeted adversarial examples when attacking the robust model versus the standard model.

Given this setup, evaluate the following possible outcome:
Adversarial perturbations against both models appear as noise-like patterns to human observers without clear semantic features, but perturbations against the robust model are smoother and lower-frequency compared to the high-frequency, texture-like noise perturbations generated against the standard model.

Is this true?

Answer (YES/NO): NO